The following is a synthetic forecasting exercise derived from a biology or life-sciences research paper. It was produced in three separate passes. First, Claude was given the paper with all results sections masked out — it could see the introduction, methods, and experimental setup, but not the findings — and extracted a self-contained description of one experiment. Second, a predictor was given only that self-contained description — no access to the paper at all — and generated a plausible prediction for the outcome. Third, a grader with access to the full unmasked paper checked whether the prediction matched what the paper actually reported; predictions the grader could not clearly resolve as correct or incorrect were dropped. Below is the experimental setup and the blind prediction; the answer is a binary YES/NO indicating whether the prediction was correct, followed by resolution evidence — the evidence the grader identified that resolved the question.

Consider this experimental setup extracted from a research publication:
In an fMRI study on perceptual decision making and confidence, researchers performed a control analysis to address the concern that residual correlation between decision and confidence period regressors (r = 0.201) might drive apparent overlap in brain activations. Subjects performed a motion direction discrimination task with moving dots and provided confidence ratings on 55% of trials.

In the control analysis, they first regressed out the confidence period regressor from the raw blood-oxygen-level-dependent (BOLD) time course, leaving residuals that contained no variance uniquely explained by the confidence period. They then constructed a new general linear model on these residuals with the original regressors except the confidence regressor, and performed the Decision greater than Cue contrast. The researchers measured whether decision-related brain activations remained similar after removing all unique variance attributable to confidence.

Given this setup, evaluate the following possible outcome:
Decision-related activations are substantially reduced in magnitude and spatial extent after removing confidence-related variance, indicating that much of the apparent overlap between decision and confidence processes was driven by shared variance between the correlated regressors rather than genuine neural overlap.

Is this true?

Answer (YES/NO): NO